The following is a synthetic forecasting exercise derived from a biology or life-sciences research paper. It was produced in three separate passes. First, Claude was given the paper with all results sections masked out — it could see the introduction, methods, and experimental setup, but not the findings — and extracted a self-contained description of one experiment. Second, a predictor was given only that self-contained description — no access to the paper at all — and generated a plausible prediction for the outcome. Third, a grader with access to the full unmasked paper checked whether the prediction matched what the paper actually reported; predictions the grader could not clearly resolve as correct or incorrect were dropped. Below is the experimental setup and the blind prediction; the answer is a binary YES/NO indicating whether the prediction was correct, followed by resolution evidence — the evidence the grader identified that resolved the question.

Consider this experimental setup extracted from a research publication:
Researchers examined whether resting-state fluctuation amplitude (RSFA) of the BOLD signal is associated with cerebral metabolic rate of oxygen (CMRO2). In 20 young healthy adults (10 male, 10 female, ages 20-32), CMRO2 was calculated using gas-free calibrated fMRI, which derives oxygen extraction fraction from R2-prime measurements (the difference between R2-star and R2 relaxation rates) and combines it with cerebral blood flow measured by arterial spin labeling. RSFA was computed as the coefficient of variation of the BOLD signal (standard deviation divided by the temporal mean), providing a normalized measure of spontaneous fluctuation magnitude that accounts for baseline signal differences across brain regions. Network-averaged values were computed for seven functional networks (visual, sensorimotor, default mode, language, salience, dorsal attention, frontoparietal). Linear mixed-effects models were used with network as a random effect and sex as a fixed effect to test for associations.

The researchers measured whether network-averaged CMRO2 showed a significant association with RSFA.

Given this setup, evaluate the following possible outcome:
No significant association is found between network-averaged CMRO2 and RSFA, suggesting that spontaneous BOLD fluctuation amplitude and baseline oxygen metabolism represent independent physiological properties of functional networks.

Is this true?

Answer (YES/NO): NO